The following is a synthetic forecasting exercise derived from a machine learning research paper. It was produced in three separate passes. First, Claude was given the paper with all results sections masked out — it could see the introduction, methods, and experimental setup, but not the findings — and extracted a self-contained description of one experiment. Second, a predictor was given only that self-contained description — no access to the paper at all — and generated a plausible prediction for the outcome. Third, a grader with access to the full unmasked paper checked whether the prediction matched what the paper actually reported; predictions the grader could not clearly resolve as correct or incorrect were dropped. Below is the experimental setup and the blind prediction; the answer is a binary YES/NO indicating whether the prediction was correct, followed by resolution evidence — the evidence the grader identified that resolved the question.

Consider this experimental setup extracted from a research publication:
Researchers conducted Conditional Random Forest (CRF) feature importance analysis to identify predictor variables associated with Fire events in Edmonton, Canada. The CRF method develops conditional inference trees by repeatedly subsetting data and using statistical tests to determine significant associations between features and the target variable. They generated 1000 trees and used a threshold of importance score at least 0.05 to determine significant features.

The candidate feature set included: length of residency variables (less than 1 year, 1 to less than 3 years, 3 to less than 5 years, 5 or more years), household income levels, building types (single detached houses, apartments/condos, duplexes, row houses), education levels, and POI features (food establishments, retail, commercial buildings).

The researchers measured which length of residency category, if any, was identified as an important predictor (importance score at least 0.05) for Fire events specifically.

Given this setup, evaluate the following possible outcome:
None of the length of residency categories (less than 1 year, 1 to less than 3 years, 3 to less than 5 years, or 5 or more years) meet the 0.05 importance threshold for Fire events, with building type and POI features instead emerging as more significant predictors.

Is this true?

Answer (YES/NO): NO